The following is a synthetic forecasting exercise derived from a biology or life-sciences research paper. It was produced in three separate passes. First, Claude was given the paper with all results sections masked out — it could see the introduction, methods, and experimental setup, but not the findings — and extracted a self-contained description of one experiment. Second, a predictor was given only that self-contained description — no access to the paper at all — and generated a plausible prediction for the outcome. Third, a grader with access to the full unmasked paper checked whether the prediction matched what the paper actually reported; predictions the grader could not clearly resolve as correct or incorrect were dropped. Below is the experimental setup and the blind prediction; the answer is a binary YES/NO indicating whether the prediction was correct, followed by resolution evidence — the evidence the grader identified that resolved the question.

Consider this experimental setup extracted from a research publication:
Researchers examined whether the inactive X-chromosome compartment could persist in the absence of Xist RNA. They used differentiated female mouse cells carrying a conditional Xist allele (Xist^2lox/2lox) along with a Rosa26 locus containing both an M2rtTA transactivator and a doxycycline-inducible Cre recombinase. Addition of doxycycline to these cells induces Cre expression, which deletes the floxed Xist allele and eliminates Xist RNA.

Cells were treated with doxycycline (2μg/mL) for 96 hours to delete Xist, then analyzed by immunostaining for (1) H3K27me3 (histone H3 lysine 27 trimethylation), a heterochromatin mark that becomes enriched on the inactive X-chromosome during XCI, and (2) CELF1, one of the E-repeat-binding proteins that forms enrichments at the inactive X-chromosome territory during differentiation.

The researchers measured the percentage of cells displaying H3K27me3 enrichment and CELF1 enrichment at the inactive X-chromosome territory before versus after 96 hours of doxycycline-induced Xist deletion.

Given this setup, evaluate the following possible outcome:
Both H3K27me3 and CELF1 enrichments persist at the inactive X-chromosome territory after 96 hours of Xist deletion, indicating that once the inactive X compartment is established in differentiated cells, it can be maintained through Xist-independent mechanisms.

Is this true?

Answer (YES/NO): NO